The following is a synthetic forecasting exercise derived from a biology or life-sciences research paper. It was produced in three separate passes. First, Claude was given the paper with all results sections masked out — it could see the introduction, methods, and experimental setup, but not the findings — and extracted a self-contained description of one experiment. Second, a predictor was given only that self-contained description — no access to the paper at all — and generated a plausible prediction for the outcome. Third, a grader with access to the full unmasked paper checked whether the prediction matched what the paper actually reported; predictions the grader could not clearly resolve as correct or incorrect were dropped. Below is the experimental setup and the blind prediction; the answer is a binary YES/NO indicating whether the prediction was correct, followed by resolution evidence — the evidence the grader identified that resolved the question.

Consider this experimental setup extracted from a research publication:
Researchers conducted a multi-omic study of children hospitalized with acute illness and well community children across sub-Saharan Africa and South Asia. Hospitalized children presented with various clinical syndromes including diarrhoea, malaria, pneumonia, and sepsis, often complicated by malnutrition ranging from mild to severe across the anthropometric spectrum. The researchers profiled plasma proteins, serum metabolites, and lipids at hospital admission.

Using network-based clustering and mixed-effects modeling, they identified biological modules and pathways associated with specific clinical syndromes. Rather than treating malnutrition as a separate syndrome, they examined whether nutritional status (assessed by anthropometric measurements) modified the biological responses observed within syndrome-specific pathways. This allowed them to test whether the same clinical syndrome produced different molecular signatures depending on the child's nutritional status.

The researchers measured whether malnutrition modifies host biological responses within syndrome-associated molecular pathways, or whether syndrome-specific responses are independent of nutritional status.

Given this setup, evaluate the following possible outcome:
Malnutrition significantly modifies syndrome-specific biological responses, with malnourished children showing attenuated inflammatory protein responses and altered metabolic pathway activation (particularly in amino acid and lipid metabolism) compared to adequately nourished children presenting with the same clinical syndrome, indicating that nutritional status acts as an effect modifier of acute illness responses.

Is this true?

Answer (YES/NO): NO